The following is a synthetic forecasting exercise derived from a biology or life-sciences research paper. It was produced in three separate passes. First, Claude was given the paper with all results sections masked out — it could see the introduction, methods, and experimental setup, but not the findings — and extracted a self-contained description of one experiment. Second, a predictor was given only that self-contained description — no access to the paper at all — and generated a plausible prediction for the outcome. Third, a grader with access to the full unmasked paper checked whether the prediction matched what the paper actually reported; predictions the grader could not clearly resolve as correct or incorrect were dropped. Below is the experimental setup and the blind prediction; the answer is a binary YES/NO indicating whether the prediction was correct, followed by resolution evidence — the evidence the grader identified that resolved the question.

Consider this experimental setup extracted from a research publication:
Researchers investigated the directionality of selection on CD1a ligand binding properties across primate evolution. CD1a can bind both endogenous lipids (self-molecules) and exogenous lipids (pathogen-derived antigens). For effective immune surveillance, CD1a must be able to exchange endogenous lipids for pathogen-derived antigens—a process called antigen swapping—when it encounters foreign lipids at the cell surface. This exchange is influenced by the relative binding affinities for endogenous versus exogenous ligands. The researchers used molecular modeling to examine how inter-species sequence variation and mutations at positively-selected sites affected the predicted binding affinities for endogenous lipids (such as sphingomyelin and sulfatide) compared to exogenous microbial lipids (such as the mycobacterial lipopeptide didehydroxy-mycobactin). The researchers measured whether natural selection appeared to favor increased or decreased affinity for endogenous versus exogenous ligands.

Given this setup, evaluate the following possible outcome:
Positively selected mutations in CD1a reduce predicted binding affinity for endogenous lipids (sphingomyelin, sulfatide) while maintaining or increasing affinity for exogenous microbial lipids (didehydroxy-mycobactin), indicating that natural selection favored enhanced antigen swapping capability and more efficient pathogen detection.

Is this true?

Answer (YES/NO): YES